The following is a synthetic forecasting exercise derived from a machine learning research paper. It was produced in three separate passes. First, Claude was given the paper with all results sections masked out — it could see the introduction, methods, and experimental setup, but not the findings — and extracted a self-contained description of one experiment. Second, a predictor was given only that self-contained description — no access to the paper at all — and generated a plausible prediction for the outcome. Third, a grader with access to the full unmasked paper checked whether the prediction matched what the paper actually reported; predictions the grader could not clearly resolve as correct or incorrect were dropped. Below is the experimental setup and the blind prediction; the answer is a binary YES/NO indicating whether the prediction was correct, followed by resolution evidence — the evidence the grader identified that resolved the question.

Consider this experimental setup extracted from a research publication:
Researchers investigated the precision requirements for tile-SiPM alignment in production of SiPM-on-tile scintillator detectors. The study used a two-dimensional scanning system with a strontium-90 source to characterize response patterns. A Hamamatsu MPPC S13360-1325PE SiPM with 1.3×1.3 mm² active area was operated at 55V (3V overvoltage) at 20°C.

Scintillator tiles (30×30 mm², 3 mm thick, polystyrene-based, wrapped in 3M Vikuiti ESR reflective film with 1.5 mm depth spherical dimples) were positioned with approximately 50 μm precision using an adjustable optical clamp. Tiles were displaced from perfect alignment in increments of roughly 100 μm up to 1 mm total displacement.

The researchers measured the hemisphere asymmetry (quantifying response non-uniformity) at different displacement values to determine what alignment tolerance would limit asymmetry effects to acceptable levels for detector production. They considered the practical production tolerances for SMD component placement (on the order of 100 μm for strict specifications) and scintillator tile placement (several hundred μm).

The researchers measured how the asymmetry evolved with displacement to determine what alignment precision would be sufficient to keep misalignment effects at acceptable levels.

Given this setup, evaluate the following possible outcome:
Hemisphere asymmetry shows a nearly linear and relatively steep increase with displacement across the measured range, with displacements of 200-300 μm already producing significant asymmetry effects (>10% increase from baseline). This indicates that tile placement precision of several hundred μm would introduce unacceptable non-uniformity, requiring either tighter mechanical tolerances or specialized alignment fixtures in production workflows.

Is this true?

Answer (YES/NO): NO